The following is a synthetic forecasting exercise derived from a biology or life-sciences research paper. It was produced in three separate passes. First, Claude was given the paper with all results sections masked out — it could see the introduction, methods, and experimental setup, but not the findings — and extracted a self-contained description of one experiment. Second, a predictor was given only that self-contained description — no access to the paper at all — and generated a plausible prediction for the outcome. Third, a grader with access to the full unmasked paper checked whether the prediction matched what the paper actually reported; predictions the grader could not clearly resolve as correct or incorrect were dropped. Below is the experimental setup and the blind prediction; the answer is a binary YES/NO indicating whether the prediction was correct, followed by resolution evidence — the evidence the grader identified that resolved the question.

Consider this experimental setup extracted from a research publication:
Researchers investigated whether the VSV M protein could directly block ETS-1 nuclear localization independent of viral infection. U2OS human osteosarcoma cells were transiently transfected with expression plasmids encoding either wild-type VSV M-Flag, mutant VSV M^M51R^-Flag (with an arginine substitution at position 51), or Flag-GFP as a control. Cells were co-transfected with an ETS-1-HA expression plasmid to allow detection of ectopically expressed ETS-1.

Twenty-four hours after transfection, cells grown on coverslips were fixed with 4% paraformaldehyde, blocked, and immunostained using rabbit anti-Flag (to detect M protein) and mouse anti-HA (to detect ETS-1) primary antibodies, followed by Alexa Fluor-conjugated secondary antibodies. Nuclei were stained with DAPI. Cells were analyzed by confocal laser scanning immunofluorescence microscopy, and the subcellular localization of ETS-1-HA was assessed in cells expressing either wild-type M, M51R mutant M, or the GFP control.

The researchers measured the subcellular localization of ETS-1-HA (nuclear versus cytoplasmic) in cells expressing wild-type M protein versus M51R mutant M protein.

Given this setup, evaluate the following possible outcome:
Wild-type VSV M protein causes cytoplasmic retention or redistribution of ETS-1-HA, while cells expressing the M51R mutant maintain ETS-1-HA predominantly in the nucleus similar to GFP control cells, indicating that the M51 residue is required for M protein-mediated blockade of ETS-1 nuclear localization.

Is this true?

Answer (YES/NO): NO